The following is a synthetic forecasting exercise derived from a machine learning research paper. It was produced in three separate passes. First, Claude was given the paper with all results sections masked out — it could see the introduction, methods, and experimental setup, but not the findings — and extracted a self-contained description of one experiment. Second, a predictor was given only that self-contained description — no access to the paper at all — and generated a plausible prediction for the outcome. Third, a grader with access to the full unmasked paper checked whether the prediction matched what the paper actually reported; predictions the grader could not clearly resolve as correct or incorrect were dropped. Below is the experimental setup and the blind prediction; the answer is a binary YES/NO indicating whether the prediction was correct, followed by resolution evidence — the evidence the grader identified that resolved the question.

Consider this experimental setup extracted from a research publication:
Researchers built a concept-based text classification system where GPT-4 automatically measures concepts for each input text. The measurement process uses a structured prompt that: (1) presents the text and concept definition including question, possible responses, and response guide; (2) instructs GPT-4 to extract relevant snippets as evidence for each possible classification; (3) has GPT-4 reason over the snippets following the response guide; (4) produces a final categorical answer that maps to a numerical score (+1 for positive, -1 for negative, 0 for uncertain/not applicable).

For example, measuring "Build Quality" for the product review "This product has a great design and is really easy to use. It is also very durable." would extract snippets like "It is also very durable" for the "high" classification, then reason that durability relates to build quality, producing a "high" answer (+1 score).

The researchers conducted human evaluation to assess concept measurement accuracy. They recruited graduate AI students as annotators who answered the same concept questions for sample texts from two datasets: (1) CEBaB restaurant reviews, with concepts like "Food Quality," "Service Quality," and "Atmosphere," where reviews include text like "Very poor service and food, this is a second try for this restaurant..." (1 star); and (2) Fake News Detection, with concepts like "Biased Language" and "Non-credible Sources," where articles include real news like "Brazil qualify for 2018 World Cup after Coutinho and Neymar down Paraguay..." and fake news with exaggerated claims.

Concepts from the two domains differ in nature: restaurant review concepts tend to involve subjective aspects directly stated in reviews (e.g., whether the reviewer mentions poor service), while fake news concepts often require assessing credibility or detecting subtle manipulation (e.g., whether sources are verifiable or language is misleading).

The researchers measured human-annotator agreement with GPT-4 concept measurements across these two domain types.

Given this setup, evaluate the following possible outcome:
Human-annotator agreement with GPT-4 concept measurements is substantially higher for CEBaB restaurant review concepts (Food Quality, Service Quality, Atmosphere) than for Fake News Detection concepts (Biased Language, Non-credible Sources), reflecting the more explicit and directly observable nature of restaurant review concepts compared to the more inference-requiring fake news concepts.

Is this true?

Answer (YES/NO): YES